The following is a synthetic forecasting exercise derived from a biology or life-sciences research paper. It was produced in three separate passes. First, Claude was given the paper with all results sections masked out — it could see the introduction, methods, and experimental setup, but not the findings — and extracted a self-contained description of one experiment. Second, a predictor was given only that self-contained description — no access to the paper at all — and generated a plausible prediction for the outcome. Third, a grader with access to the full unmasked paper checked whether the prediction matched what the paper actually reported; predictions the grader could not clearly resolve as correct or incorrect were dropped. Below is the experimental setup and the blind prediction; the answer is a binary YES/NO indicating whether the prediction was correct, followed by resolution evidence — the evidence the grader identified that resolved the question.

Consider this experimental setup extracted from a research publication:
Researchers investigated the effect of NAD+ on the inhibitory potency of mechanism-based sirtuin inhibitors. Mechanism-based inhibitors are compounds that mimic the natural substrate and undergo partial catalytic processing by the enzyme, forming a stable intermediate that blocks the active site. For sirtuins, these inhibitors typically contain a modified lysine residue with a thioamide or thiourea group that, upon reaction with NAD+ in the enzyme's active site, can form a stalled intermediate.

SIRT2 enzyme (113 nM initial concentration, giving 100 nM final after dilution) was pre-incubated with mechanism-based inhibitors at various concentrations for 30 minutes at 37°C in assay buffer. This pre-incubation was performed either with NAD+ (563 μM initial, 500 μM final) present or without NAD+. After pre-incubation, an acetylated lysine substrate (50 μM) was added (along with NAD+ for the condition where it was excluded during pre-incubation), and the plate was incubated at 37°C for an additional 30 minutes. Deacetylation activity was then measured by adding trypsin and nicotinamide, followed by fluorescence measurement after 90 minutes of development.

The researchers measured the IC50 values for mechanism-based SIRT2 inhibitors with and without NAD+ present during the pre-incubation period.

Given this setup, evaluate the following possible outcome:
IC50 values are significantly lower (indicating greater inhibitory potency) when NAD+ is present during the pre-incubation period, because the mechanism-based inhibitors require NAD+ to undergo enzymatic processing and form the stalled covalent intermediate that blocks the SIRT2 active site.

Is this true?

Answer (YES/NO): YES